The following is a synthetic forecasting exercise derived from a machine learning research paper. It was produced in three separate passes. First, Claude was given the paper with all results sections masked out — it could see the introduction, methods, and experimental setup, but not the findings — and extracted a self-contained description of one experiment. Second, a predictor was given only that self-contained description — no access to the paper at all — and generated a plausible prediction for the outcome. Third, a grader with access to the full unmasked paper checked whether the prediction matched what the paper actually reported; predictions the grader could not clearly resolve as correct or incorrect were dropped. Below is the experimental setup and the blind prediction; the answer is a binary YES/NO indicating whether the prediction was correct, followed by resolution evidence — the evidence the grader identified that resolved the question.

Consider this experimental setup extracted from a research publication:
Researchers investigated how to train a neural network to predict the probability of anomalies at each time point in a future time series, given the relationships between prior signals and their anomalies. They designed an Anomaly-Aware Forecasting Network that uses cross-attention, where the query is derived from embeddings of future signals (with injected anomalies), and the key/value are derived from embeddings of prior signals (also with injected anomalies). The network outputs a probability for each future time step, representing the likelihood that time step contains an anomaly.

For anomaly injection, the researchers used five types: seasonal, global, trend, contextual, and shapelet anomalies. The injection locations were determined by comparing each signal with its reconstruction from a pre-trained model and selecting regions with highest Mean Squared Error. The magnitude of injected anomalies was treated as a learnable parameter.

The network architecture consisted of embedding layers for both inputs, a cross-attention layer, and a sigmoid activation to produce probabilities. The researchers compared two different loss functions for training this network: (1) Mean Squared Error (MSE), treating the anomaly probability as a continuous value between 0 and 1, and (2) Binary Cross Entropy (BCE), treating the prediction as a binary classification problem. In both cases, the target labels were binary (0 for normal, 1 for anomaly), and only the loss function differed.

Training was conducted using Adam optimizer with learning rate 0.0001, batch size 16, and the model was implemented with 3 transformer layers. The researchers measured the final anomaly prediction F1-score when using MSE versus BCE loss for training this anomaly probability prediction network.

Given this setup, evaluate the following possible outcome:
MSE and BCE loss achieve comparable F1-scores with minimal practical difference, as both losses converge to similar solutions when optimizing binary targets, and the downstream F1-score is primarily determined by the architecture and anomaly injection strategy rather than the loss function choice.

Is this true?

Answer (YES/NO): NO